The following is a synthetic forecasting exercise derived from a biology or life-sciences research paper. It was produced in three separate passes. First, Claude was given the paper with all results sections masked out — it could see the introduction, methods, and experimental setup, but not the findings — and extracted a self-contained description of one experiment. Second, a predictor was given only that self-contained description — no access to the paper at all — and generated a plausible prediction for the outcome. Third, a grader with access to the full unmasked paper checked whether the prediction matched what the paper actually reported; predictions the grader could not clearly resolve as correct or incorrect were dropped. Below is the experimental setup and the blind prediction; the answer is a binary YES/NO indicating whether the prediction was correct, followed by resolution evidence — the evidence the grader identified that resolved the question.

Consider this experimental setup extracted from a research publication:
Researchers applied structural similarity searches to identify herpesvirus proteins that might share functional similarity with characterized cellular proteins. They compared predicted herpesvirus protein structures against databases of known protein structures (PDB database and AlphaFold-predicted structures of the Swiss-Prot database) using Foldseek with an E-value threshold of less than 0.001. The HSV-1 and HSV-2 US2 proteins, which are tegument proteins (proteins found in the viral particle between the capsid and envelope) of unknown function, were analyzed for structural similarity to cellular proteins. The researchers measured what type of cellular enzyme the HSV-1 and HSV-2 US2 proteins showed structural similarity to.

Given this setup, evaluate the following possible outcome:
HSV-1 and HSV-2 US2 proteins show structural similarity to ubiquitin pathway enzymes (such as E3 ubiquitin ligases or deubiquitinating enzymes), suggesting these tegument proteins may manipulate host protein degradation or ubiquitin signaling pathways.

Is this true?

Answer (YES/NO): NO